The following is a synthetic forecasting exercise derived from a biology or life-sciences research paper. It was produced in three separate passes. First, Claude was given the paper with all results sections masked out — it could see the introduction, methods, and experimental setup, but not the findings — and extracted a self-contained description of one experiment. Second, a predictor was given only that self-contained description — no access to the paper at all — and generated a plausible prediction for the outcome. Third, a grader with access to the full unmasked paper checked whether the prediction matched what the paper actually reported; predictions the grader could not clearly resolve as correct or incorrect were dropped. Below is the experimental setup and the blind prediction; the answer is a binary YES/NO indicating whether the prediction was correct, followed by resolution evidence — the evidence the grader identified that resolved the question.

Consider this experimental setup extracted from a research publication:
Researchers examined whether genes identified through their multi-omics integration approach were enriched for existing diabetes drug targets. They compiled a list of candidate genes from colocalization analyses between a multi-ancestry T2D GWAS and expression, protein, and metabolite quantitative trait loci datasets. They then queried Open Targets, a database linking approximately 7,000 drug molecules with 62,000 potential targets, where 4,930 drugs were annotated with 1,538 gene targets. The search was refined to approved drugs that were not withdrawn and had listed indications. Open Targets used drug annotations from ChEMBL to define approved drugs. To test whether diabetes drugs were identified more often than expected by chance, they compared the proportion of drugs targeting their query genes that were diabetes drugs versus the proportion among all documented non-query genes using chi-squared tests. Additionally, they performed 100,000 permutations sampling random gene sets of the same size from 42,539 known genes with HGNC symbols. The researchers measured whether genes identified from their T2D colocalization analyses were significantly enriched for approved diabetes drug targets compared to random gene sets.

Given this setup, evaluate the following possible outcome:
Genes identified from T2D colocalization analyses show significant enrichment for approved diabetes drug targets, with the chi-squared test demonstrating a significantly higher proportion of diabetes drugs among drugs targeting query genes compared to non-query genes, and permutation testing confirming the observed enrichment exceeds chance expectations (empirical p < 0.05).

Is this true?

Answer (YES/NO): YES